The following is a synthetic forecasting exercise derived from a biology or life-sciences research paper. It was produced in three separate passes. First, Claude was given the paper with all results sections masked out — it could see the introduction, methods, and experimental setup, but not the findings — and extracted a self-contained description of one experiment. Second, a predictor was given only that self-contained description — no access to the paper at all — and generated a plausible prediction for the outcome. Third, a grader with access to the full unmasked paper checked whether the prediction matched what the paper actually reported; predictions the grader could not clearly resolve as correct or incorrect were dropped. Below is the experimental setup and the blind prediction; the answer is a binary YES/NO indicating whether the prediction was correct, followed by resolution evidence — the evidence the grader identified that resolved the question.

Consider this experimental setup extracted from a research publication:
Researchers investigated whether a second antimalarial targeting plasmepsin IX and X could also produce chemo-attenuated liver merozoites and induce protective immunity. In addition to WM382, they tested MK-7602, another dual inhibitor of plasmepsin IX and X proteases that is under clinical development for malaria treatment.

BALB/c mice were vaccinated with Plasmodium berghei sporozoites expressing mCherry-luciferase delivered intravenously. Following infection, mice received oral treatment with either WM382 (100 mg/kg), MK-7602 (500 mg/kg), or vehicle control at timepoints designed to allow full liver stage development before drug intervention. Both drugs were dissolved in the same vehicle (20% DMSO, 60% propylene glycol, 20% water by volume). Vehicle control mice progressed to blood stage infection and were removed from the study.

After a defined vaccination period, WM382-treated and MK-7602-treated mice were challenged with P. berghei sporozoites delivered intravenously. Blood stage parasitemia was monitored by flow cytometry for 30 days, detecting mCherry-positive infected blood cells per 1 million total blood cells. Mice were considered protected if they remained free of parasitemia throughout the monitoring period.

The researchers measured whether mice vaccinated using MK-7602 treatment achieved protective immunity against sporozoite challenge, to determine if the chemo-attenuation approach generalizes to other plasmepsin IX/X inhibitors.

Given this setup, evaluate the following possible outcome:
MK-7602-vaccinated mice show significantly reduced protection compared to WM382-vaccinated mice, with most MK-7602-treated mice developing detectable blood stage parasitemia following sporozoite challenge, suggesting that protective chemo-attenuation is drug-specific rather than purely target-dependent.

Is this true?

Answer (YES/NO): NO